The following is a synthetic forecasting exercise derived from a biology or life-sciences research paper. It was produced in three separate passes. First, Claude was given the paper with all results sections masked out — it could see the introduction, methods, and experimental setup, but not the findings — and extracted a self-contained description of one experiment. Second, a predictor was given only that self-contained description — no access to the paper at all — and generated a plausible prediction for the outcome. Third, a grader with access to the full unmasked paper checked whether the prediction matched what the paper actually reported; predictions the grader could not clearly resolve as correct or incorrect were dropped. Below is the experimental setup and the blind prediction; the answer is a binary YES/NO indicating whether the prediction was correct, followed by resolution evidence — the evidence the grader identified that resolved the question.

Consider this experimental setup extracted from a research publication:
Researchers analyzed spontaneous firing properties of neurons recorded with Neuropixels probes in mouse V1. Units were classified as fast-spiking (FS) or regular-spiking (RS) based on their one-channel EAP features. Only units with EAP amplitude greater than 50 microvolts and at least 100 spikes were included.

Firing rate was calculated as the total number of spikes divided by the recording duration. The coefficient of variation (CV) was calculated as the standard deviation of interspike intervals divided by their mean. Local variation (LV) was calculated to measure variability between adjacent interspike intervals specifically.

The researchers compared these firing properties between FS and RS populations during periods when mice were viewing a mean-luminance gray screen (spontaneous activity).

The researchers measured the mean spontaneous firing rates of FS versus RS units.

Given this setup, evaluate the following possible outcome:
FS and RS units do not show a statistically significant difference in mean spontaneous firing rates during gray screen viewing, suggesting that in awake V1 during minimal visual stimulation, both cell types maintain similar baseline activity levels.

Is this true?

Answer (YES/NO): NO